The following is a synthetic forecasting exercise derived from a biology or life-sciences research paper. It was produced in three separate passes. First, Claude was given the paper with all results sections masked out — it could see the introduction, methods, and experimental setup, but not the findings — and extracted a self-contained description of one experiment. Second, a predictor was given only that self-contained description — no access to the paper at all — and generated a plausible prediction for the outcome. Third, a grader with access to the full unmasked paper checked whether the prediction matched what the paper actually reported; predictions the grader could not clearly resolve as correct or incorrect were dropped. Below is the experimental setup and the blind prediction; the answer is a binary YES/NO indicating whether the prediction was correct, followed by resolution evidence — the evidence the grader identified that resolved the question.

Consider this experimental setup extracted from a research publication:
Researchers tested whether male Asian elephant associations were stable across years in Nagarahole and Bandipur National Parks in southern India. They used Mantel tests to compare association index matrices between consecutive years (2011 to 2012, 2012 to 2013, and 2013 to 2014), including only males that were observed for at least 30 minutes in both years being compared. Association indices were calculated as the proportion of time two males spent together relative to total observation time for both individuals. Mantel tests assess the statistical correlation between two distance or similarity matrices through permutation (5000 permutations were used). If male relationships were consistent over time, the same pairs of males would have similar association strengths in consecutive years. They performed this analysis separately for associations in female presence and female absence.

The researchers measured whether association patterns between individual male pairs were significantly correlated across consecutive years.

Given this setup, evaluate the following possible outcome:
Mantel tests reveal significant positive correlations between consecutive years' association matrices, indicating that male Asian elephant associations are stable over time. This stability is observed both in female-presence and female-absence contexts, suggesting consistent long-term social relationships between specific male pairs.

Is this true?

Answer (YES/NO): NO